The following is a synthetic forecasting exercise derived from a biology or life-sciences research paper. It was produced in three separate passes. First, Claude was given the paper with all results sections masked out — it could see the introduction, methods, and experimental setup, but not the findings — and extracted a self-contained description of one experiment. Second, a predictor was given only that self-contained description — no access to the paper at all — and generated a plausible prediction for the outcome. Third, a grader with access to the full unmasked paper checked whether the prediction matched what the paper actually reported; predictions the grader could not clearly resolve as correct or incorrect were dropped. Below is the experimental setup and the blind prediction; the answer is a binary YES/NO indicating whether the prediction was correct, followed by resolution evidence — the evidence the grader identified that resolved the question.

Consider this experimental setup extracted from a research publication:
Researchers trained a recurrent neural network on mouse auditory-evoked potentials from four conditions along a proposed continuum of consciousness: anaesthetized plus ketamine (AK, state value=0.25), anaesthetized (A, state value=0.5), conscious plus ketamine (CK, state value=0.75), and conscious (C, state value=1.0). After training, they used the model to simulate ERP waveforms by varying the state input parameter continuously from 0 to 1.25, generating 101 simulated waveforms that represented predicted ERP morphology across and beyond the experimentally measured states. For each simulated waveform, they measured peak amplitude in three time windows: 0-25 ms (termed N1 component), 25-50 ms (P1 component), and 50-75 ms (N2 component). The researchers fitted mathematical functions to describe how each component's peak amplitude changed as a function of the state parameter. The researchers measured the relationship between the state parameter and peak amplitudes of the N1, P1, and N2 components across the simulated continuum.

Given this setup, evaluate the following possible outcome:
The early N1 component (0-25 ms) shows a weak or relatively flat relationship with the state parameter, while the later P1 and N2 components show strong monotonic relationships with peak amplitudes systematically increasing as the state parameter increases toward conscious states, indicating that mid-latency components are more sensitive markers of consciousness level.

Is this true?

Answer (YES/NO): NO